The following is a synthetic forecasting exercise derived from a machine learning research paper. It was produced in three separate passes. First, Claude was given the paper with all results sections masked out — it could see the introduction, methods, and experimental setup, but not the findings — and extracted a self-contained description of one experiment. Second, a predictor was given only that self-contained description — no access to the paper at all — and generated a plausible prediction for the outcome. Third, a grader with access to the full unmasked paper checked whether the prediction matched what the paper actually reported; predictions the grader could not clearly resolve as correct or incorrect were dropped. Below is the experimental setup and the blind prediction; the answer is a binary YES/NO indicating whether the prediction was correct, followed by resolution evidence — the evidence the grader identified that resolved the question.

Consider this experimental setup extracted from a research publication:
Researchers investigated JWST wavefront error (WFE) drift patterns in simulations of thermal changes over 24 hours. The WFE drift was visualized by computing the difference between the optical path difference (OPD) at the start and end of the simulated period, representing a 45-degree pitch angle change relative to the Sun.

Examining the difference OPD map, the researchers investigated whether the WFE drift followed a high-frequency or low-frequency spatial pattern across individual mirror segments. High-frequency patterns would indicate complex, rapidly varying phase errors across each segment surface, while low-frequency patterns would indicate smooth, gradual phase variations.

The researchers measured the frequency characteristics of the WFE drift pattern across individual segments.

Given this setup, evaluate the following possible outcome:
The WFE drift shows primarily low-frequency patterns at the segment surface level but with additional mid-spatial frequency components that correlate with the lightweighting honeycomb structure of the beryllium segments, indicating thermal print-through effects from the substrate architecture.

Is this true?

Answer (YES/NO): NO